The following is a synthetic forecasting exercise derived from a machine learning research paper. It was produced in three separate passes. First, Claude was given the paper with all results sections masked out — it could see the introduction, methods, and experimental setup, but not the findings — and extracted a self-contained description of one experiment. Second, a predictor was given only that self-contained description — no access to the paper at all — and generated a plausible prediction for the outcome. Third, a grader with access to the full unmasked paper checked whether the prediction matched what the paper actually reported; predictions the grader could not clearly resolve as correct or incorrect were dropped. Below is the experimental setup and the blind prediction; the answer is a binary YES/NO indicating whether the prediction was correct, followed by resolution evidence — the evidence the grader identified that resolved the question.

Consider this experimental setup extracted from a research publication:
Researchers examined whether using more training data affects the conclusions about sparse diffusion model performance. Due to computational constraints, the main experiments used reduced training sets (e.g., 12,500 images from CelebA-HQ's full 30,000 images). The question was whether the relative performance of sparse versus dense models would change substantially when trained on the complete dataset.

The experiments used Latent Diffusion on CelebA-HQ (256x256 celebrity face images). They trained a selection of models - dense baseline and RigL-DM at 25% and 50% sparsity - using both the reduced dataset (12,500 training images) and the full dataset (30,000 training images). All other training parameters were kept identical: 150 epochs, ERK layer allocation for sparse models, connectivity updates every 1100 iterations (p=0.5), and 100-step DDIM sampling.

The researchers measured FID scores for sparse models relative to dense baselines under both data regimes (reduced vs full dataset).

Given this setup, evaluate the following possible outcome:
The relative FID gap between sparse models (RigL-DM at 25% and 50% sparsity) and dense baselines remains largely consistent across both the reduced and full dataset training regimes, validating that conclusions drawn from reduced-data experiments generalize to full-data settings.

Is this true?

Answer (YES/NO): YES